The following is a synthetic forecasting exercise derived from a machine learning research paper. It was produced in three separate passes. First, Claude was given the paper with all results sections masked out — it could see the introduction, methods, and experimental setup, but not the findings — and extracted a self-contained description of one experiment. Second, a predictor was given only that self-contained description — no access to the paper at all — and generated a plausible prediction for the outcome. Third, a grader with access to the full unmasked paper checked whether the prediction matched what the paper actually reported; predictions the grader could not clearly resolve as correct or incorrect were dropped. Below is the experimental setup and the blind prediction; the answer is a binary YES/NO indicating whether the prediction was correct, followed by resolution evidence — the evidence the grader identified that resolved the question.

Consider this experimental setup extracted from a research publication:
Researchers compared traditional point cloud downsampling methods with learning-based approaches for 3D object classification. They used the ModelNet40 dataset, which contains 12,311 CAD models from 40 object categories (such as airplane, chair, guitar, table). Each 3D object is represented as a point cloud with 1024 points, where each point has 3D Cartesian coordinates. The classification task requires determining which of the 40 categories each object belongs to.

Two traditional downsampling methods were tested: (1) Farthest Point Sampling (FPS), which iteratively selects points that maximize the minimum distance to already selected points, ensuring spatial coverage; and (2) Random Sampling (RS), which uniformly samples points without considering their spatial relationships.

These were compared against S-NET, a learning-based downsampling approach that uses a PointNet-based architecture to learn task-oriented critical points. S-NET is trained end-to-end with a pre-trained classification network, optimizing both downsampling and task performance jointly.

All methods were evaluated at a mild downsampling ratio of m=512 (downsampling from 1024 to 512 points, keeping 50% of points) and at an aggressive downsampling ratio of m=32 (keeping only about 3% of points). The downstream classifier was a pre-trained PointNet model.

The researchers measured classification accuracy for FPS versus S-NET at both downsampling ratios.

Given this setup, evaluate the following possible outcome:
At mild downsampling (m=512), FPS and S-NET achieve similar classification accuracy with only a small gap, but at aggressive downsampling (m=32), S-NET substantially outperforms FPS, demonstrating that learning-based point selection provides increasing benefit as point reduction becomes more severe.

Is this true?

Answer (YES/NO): YES